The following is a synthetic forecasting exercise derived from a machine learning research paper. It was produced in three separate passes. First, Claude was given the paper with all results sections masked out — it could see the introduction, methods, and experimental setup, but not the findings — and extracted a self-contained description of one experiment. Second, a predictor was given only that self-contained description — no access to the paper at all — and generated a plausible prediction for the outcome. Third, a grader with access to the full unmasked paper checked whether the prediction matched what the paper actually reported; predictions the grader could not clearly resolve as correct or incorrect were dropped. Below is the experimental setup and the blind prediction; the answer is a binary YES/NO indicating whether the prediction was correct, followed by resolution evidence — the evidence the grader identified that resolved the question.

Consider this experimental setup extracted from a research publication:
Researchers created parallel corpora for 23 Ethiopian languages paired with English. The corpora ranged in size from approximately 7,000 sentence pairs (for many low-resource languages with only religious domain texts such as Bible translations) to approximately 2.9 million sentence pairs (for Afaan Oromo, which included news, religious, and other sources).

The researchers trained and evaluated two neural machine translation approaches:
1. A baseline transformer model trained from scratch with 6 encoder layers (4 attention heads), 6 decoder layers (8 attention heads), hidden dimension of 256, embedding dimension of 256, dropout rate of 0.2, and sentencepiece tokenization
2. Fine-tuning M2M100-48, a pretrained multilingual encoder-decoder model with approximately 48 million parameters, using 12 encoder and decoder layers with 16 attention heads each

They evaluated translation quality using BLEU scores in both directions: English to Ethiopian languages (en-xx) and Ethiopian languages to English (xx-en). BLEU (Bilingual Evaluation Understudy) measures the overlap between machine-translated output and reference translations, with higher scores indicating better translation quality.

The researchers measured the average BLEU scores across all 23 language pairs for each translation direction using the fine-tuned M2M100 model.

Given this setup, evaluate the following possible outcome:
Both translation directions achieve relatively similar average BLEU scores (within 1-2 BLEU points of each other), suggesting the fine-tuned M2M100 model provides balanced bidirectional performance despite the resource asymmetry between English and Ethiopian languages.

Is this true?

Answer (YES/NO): NO